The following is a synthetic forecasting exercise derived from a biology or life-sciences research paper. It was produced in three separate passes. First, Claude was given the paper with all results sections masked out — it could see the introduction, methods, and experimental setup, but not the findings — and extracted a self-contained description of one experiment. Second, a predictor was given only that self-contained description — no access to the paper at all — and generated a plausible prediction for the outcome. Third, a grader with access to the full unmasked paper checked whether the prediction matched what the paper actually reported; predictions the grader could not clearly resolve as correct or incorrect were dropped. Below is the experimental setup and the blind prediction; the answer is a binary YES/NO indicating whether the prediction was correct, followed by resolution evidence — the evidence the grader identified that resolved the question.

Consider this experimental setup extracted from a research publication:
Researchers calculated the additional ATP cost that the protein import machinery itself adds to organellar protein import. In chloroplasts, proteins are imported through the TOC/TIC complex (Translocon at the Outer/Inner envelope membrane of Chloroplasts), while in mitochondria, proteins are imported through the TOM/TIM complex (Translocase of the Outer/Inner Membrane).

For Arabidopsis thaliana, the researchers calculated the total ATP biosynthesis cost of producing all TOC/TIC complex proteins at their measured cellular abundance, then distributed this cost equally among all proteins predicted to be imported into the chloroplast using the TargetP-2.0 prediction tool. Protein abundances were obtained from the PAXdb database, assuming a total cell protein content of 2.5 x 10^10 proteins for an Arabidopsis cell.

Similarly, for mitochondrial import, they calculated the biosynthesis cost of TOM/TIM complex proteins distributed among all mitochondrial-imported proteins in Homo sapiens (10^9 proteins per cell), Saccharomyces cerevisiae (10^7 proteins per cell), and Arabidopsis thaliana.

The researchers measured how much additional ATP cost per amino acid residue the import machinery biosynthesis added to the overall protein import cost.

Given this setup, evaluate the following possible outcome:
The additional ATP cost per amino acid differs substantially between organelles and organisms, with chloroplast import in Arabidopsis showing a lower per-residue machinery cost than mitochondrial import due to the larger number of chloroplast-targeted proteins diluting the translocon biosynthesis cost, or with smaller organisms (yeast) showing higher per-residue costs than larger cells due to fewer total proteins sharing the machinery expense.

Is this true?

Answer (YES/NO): NO